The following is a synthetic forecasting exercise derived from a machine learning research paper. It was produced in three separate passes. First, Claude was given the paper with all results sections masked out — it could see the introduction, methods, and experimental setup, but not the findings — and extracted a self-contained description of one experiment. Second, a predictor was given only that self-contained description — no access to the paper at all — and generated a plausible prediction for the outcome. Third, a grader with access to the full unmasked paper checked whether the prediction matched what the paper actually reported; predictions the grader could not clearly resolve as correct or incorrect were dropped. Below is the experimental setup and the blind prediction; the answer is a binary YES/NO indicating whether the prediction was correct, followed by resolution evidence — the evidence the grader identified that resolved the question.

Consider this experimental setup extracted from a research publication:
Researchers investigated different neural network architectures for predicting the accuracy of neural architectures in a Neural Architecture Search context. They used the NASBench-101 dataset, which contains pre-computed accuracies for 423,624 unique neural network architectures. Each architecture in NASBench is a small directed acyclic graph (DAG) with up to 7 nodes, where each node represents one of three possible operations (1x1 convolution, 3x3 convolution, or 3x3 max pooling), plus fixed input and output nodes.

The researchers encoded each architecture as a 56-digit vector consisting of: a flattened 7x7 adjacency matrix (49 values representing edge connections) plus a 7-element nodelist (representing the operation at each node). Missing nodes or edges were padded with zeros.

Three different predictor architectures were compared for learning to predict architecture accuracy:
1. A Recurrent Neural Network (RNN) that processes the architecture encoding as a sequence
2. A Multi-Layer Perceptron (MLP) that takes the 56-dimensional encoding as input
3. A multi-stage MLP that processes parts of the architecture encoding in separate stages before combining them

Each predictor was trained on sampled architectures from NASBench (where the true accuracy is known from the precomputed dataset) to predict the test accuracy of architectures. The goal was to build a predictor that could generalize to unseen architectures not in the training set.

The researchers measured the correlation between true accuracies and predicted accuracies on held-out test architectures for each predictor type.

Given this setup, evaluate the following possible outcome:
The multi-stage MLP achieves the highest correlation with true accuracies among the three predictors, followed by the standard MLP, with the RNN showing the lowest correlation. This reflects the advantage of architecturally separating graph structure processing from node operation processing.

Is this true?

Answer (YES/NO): YES